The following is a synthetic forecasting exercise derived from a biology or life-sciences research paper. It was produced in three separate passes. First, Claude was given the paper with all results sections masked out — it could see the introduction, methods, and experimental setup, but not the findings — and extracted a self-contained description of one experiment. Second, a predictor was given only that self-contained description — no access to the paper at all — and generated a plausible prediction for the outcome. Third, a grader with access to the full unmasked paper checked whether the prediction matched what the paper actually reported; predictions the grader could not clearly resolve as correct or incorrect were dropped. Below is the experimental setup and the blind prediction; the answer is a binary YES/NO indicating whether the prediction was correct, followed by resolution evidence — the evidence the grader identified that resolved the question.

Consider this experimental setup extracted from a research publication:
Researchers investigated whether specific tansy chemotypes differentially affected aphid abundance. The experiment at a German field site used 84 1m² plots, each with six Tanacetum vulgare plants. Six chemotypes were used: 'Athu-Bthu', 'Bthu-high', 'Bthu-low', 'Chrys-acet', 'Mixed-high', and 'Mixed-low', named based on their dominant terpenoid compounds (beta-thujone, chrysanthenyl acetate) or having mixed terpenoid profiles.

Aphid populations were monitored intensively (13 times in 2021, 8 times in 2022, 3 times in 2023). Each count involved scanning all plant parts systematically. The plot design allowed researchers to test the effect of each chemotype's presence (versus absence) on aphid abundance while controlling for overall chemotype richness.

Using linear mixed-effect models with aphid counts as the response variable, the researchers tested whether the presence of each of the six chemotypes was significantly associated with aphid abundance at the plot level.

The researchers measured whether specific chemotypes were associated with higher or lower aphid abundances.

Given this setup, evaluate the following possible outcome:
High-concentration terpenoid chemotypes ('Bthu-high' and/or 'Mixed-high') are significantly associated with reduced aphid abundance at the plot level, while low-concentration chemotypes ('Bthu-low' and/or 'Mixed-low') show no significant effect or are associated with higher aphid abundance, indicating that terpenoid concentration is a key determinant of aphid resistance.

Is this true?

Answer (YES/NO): NO